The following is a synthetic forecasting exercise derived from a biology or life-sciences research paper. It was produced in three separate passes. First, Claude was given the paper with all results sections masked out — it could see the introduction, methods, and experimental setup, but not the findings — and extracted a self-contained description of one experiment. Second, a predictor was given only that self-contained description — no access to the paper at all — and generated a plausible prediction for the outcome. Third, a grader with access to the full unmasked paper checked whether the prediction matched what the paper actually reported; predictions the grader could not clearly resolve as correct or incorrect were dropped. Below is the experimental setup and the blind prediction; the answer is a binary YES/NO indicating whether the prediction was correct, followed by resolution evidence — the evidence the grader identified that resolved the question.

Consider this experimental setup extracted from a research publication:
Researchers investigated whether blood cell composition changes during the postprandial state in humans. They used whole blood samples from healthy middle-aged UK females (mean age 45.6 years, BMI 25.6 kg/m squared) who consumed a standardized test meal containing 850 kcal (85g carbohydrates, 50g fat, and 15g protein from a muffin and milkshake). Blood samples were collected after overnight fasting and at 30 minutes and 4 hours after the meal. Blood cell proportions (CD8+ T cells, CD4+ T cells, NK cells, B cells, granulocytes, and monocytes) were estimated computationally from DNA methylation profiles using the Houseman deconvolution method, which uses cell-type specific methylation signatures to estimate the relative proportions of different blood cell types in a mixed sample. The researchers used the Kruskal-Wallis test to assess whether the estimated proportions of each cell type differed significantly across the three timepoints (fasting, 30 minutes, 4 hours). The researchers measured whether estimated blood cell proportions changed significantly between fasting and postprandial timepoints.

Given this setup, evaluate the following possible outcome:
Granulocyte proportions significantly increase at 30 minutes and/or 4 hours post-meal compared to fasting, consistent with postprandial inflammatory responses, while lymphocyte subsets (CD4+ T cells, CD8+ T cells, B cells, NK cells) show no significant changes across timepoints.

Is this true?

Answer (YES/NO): NO